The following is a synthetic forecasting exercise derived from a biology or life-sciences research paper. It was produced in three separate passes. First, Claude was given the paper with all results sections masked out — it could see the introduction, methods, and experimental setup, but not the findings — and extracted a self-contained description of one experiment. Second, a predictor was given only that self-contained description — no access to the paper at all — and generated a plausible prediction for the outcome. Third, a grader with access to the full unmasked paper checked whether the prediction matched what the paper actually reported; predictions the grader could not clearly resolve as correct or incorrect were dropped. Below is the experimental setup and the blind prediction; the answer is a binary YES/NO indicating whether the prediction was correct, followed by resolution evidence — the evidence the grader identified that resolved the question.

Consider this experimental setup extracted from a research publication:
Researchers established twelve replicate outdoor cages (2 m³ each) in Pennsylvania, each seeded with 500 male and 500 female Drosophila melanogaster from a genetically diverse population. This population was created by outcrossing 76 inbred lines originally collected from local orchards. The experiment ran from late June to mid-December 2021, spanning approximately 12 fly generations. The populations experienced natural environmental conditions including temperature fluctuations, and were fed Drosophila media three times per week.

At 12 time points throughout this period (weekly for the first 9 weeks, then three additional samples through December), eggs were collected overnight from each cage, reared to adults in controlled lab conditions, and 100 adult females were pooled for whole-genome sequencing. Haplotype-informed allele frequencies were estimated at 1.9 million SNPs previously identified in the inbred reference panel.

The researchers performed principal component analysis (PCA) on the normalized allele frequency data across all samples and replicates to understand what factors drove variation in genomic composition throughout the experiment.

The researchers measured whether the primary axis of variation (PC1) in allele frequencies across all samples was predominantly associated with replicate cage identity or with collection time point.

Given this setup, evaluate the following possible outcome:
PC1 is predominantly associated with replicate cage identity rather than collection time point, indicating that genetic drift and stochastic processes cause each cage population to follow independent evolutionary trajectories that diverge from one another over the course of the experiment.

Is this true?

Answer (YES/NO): NO